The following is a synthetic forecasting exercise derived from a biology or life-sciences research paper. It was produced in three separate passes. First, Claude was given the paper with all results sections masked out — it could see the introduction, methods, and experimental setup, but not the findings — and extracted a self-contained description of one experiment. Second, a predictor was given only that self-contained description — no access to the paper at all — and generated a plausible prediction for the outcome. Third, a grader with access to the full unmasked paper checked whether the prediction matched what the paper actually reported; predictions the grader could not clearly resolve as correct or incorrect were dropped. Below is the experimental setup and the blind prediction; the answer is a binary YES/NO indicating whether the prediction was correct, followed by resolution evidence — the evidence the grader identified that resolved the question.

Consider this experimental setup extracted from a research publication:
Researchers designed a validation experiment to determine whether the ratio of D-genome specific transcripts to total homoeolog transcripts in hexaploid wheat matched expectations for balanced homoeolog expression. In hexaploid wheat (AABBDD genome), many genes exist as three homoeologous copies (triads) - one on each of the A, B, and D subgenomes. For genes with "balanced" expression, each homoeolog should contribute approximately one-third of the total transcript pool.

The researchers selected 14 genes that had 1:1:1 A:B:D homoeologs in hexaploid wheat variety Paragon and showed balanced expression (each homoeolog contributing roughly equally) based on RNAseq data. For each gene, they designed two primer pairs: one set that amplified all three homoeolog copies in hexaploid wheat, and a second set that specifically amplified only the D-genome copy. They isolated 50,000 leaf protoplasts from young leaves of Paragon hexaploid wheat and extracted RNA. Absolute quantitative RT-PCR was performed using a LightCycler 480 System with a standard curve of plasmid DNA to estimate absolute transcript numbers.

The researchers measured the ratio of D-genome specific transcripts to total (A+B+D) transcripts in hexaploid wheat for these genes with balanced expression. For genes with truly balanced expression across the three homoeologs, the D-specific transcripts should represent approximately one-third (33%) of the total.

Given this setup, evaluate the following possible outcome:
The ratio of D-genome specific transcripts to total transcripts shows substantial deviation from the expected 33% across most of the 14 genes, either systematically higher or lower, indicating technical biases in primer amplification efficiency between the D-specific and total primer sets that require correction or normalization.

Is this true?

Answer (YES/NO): NO